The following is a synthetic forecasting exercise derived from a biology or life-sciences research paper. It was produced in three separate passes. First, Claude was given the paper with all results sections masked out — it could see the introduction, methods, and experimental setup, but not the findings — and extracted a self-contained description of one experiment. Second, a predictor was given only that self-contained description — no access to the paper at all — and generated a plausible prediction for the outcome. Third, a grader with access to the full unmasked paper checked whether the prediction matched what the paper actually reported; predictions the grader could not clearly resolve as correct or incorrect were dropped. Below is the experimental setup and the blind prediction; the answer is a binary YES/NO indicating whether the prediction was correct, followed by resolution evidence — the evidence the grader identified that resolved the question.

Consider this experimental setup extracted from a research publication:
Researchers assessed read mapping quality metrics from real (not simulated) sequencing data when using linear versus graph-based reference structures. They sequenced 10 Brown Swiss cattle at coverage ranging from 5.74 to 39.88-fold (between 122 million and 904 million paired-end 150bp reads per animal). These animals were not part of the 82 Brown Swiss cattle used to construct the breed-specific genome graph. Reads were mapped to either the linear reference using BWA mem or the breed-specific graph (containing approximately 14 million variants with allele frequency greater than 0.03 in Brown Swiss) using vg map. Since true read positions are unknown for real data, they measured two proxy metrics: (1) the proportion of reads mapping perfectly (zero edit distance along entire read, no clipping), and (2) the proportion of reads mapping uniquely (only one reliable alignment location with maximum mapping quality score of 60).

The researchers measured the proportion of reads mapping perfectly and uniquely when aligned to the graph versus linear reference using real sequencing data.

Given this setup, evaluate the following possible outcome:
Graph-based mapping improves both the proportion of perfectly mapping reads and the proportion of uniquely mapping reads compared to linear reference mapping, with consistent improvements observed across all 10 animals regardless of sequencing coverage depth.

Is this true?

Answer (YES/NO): NO